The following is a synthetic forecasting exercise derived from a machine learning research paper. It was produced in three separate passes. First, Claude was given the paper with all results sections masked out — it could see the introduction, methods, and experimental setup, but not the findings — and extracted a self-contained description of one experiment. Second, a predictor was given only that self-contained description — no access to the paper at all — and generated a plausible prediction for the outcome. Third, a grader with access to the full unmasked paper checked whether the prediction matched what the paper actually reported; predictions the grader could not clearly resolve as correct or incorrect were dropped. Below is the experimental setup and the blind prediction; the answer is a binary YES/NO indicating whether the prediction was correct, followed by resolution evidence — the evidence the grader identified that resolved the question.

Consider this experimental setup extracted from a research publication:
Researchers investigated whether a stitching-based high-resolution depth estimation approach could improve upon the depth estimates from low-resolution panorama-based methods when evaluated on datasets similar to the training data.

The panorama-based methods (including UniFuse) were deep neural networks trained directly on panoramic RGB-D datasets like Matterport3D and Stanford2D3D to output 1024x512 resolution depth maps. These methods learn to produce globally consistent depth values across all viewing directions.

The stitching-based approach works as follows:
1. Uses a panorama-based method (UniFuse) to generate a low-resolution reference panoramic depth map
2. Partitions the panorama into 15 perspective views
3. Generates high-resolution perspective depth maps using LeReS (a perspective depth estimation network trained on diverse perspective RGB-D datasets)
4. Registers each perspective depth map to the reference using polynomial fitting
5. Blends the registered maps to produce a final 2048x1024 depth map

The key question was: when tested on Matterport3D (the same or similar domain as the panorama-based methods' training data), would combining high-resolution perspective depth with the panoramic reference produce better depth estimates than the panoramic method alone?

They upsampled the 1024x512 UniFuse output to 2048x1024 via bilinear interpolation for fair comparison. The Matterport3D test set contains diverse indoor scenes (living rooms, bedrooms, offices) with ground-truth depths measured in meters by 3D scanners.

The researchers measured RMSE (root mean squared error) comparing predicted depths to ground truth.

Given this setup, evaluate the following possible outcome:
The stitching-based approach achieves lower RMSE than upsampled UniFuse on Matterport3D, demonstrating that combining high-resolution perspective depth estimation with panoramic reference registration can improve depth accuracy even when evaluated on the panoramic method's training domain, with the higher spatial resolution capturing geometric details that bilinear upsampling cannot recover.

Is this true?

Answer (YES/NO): NO